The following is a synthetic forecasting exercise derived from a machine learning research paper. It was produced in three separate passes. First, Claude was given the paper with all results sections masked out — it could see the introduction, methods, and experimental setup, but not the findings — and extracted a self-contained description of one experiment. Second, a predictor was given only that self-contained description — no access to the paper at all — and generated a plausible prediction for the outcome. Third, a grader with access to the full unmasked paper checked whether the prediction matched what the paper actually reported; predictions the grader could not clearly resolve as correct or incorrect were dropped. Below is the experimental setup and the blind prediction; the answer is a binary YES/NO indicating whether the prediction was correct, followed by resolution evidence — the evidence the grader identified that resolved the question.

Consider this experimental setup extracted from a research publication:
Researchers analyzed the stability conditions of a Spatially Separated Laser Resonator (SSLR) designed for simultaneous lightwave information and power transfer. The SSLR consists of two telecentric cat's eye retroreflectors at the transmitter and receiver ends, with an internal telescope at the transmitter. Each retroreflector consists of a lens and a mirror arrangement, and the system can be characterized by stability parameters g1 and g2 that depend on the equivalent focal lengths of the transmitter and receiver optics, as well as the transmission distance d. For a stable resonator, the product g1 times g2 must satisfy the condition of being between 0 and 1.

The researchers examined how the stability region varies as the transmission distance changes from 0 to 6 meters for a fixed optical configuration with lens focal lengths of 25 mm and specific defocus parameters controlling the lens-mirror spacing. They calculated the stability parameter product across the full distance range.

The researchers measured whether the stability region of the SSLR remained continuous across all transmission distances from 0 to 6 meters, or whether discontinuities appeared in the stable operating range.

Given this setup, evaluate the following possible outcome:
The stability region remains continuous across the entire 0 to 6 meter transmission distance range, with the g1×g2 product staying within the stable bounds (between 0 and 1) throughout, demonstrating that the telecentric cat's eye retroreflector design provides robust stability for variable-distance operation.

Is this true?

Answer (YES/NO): NO